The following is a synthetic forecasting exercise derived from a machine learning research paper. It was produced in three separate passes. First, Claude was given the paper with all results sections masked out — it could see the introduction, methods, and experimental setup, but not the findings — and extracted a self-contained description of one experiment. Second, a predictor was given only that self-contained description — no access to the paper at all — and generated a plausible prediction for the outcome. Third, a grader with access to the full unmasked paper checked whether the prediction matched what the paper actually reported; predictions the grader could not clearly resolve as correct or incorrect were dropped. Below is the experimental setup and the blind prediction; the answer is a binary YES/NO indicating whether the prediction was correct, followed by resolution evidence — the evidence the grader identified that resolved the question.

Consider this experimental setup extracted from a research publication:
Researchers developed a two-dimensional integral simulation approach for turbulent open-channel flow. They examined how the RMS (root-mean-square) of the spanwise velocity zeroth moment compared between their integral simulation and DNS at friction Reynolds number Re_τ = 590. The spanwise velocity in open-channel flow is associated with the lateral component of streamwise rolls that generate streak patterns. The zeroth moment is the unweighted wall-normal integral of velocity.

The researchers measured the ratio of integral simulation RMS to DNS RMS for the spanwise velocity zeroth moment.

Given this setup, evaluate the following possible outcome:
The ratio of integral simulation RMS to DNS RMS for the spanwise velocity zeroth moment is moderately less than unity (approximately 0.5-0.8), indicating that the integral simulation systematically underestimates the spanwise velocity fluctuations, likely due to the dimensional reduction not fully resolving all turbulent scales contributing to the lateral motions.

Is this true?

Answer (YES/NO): NO